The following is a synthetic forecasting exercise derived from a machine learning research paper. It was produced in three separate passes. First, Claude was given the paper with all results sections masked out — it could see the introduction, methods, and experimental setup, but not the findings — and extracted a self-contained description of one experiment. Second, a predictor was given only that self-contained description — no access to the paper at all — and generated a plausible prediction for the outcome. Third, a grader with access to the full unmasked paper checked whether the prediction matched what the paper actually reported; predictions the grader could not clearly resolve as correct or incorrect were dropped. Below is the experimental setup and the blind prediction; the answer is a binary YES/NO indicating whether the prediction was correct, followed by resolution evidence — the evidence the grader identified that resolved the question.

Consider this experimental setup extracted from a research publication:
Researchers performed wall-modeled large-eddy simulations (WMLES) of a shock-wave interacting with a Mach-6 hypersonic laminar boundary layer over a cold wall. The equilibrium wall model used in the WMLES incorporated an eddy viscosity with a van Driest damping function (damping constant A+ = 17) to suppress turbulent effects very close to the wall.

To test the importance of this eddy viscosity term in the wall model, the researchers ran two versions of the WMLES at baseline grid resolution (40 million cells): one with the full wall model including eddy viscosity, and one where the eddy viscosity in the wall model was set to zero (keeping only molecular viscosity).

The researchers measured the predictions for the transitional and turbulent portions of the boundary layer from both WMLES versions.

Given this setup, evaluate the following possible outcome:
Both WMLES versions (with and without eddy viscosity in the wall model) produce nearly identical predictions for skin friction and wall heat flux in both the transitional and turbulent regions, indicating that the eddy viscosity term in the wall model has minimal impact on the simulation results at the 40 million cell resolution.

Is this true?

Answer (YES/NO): NO